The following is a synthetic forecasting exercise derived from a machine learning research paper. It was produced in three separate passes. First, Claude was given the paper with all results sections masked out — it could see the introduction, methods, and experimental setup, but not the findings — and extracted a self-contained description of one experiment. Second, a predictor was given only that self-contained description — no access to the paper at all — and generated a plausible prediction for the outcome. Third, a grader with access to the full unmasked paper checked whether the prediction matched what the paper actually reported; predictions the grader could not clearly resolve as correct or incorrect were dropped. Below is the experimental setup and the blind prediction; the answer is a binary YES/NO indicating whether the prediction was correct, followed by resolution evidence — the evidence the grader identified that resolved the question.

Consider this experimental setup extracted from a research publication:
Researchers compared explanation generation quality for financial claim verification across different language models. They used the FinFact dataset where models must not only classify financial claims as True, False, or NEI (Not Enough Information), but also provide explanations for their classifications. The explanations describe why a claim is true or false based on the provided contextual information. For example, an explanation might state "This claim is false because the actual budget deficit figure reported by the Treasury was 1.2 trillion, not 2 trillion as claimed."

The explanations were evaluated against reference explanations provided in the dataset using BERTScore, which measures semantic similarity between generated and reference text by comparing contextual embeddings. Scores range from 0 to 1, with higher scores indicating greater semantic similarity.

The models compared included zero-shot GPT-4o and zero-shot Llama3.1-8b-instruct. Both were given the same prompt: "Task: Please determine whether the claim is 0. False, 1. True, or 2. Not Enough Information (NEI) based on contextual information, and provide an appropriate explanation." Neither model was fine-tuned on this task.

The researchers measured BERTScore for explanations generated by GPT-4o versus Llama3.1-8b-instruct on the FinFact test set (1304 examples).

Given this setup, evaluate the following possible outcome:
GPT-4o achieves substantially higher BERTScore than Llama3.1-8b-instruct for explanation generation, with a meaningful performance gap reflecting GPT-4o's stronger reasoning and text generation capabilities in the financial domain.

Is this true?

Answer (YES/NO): NO